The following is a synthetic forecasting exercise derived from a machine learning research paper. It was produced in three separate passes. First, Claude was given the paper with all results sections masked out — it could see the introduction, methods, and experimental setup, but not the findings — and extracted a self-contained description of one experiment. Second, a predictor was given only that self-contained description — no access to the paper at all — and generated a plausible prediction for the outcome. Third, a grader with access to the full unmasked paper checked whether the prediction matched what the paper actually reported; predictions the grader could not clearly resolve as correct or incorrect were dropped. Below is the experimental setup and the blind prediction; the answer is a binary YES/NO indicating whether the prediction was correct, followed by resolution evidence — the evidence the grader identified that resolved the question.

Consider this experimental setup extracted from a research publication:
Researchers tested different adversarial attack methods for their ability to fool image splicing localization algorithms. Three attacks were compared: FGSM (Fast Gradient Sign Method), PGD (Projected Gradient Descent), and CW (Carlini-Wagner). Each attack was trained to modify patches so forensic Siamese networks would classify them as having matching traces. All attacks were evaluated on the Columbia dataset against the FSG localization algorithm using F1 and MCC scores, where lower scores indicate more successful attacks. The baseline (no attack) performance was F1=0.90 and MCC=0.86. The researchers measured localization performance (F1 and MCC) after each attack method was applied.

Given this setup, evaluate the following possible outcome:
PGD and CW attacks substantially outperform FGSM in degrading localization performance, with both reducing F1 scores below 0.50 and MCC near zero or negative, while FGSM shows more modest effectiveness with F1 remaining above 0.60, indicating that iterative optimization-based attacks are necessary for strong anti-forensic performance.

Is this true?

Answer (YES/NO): NO